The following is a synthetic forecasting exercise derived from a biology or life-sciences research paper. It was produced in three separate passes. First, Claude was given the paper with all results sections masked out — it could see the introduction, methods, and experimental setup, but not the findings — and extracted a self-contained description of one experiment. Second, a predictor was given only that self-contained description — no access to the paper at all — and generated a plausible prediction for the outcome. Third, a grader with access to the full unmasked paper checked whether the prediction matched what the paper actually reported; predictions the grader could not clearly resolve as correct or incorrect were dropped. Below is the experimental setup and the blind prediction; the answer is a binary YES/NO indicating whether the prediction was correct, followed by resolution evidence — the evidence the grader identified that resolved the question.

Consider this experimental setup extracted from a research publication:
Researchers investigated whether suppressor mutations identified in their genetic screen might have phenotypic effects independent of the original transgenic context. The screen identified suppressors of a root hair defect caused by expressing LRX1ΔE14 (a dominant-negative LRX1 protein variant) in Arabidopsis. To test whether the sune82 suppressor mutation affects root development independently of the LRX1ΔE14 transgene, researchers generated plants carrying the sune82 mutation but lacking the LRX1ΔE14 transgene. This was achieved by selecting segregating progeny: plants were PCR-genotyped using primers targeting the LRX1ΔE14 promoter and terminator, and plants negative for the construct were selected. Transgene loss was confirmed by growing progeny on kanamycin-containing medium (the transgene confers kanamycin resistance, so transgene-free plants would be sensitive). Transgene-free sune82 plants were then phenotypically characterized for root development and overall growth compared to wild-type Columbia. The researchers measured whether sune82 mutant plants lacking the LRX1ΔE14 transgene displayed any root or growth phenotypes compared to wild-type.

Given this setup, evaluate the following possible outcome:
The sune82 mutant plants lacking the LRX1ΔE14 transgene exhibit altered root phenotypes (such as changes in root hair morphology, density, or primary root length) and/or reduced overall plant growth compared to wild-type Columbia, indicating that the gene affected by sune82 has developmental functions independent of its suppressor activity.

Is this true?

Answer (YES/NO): YES